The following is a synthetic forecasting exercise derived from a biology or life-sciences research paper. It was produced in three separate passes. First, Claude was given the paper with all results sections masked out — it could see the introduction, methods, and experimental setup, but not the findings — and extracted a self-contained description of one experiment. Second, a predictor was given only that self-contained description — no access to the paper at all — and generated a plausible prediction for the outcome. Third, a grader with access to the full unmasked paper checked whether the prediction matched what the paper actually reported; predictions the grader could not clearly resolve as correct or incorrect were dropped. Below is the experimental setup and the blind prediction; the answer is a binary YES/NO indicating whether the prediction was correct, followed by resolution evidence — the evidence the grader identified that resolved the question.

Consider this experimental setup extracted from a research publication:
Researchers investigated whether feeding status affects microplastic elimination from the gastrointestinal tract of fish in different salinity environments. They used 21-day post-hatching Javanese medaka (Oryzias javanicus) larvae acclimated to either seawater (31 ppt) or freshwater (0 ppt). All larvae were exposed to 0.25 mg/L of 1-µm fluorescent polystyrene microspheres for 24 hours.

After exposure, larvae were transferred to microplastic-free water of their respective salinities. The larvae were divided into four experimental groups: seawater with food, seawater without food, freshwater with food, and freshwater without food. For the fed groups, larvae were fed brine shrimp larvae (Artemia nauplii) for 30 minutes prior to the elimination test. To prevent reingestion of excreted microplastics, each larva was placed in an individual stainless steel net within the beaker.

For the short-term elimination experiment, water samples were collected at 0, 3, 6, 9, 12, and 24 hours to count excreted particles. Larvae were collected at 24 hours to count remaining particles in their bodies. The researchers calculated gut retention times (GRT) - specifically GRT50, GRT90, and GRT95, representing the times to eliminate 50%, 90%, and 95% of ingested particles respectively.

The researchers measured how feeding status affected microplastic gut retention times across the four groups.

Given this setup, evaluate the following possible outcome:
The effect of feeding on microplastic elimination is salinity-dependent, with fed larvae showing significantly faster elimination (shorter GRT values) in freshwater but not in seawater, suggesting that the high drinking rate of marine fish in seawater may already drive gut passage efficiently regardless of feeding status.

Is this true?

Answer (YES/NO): NO